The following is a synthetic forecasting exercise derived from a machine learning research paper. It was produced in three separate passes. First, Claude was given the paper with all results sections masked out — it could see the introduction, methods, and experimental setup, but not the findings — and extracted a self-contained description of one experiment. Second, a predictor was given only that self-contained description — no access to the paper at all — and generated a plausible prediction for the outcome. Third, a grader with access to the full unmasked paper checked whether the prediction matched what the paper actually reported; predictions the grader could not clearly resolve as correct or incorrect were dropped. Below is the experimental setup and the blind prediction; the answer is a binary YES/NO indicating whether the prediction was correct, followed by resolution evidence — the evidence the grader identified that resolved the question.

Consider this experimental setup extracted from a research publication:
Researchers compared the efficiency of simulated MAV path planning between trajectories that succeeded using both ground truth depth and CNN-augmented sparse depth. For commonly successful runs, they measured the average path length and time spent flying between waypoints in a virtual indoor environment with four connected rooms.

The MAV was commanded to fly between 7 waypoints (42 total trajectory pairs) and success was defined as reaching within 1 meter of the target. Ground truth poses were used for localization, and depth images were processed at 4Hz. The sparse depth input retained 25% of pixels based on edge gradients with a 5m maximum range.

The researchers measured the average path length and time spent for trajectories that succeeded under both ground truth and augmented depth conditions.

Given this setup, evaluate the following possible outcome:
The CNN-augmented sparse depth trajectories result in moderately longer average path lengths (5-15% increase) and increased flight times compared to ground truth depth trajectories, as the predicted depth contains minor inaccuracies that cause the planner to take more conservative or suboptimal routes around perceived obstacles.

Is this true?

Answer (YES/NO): NO